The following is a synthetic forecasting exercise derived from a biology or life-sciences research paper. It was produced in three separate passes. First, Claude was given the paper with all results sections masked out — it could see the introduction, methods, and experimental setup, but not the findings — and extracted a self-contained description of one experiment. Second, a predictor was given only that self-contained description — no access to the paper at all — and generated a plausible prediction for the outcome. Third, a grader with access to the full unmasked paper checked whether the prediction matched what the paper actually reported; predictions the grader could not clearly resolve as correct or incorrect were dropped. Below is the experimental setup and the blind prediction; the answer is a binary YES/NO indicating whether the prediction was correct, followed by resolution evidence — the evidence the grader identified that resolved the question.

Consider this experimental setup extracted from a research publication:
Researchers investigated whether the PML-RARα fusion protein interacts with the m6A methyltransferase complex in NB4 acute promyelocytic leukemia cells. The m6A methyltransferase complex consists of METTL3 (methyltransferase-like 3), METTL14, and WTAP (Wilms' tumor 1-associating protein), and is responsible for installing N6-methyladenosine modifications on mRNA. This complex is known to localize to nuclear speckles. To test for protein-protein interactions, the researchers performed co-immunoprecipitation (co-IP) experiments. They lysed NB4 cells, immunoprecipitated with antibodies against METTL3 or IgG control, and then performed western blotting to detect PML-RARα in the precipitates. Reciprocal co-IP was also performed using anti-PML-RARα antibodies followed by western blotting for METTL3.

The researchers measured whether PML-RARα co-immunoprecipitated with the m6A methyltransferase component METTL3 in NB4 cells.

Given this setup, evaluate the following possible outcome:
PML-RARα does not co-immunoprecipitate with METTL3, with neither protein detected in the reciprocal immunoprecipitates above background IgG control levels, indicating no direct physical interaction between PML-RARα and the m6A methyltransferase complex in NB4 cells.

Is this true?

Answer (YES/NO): NO